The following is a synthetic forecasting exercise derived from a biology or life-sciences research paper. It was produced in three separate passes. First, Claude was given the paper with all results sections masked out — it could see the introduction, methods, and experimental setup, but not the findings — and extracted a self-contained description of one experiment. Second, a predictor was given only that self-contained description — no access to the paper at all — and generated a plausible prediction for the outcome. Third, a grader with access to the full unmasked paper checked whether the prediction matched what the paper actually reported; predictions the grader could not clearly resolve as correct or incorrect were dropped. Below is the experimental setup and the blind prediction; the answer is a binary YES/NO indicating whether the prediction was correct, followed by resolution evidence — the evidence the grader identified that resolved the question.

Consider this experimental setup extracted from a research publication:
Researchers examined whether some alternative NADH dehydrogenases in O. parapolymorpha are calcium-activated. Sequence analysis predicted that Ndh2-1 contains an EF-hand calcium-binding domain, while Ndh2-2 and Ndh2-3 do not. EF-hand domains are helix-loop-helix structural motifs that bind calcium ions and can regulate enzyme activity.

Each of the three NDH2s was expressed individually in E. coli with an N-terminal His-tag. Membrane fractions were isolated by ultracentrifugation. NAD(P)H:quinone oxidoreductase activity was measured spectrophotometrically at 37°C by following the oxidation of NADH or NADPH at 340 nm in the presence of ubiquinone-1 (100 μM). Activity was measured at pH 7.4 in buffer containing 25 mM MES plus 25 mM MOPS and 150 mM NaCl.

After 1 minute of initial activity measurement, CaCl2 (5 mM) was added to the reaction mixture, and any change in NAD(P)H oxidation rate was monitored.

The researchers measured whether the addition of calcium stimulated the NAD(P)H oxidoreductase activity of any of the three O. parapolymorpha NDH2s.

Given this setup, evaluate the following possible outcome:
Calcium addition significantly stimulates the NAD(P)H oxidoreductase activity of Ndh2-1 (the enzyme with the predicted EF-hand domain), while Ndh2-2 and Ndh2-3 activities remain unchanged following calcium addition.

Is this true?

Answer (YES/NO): NO